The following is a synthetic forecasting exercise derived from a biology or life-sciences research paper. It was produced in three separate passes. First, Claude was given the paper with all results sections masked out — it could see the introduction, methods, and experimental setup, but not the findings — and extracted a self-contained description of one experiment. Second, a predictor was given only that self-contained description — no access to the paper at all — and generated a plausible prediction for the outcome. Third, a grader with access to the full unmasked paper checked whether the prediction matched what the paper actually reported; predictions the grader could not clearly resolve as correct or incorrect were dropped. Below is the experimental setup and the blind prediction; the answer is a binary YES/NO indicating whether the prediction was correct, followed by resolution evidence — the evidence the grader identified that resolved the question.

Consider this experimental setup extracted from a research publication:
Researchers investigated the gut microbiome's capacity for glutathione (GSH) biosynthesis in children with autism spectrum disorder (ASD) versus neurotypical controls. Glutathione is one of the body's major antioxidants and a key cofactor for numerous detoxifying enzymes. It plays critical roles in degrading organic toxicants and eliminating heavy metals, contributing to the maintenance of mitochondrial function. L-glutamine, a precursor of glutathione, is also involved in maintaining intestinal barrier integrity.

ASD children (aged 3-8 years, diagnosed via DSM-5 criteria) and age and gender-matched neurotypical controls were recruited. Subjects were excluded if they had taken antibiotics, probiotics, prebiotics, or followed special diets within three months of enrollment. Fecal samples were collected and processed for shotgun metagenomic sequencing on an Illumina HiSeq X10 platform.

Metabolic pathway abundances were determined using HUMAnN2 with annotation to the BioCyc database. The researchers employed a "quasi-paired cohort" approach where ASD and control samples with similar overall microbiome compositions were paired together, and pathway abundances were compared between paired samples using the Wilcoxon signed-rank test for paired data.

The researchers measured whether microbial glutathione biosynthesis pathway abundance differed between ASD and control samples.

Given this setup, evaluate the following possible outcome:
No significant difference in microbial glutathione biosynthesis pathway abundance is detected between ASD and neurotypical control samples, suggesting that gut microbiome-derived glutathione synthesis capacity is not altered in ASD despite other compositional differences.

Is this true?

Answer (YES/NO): NO